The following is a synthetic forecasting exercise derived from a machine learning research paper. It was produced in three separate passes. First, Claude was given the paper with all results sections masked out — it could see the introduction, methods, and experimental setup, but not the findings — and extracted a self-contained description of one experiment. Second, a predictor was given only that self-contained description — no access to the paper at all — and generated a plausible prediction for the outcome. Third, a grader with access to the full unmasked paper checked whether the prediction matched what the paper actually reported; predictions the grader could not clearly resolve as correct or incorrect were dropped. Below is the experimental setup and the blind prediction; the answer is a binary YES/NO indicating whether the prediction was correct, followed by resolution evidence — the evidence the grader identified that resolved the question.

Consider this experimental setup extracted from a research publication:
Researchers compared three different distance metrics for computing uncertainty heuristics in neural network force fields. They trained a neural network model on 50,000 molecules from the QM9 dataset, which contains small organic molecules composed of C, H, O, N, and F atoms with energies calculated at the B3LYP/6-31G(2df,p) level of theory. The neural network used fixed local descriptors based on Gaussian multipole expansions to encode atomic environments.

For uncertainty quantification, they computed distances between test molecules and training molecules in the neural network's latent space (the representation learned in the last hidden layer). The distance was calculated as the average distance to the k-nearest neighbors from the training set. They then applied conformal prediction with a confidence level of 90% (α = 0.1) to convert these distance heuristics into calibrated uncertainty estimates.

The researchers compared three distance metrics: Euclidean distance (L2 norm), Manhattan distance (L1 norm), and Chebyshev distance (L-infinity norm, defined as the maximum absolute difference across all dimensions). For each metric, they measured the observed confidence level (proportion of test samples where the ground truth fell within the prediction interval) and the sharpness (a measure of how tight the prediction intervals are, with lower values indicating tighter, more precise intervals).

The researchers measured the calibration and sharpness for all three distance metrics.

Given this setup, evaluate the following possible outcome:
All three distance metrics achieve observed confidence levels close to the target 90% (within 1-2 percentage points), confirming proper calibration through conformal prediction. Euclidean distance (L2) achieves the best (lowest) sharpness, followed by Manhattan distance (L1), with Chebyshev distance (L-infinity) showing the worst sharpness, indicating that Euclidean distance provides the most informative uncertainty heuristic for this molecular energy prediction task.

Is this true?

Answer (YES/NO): NO